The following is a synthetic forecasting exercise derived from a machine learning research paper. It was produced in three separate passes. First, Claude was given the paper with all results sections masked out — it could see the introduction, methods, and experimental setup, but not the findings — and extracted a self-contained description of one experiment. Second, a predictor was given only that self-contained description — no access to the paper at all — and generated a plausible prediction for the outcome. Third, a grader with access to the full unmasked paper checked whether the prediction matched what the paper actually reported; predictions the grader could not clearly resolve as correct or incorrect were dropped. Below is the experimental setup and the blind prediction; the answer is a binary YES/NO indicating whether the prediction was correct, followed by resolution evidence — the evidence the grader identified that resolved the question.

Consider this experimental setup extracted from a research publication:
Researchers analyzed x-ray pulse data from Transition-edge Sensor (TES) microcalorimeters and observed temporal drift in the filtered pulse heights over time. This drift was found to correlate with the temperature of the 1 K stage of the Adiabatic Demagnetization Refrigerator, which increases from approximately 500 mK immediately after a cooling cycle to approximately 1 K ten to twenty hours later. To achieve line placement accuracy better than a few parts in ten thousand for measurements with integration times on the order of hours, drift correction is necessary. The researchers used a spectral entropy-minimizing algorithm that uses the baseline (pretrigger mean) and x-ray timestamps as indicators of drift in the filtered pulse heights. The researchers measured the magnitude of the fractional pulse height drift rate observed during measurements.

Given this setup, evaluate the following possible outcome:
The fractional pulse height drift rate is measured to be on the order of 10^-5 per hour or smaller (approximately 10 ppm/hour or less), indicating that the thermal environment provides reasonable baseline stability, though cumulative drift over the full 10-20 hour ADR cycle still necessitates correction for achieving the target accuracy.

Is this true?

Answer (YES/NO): NO